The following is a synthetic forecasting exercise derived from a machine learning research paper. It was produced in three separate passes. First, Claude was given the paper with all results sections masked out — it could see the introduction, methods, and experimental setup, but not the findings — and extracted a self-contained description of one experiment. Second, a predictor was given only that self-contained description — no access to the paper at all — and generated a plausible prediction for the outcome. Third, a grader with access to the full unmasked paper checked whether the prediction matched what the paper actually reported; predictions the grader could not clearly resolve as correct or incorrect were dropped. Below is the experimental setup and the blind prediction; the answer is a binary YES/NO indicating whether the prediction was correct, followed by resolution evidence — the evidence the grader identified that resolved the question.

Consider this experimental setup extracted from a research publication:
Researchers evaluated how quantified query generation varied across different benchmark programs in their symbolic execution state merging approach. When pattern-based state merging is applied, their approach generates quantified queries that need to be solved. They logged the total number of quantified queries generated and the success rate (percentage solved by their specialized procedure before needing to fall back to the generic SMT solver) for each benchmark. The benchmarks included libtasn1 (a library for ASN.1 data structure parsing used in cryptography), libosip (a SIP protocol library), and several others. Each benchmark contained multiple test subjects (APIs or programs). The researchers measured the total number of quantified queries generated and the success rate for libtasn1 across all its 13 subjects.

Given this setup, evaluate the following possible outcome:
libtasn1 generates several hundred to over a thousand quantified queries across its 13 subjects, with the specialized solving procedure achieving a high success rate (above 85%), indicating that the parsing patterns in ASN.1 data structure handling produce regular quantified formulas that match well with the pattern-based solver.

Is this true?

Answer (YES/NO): NO